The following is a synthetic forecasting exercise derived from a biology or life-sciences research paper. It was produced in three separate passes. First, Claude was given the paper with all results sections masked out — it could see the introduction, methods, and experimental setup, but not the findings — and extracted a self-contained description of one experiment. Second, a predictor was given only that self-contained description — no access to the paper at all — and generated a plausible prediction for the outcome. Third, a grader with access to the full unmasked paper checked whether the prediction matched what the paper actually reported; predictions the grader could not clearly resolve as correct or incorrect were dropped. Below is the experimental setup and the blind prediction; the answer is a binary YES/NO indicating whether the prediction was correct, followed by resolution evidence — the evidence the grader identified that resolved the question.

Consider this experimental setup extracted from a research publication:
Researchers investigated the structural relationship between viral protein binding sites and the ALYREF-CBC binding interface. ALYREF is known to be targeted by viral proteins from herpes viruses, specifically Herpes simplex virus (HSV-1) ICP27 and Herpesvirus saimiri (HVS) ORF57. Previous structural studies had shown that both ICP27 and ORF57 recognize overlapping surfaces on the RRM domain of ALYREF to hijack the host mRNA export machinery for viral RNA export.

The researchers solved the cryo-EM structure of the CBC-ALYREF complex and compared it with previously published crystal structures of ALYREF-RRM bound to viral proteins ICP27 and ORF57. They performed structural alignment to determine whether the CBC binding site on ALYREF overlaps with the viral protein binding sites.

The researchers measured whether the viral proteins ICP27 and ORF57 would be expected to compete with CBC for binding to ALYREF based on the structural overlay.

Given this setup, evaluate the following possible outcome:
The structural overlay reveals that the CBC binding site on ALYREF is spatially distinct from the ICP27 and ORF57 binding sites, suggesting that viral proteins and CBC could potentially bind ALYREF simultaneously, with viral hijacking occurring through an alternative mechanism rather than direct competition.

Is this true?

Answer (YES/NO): NO